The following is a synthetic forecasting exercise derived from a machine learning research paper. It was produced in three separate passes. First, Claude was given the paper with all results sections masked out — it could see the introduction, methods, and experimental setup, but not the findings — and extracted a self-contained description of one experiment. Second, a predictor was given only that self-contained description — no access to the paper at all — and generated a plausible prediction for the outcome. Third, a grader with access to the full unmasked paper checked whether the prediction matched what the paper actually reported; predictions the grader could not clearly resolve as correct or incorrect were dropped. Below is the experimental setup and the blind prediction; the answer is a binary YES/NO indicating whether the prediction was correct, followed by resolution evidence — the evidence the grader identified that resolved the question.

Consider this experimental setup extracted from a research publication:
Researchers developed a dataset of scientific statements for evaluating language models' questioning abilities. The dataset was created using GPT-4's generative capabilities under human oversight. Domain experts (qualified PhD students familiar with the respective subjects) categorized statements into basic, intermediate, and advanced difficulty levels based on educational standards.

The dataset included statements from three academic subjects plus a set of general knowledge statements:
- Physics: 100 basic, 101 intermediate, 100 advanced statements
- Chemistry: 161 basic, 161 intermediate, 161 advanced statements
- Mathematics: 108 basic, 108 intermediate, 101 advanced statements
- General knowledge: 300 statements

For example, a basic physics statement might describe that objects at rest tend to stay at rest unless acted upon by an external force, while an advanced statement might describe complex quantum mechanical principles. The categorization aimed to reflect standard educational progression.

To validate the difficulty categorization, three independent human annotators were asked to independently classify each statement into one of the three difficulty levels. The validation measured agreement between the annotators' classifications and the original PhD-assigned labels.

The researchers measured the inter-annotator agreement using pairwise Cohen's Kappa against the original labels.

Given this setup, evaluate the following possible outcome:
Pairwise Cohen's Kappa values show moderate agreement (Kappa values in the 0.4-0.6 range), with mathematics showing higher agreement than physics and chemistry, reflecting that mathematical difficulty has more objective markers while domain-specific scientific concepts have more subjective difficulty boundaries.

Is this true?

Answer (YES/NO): NO